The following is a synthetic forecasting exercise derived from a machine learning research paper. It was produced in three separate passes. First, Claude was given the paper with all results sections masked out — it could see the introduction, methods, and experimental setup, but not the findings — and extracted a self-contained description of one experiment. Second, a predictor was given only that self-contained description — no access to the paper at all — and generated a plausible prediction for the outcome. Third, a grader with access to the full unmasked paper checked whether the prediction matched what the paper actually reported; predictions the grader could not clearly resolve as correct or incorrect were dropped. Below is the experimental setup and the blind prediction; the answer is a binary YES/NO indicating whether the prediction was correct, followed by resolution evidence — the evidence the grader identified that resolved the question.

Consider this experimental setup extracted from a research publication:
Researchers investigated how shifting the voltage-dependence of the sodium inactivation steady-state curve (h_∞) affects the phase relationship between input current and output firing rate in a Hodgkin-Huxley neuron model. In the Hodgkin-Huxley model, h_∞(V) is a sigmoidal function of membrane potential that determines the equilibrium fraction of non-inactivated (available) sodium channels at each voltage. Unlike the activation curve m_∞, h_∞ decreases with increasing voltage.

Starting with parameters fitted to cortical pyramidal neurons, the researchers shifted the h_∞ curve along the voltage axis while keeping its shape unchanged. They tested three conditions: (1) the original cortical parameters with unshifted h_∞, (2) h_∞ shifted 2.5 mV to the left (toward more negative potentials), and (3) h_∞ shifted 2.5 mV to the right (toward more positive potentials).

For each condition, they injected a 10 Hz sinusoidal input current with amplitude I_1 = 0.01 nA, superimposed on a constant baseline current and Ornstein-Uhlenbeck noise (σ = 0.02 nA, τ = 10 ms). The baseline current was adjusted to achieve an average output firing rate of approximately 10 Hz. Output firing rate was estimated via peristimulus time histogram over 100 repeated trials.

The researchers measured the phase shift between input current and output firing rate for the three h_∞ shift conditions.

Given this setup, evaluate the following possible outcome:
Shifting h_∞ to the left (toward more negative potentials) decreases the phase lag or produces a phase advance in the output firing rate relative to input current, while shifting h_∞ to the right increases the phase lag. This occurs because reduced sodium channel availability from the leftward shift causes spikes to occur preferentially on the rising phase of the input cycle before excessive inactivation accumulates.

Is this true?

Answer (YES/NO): YES